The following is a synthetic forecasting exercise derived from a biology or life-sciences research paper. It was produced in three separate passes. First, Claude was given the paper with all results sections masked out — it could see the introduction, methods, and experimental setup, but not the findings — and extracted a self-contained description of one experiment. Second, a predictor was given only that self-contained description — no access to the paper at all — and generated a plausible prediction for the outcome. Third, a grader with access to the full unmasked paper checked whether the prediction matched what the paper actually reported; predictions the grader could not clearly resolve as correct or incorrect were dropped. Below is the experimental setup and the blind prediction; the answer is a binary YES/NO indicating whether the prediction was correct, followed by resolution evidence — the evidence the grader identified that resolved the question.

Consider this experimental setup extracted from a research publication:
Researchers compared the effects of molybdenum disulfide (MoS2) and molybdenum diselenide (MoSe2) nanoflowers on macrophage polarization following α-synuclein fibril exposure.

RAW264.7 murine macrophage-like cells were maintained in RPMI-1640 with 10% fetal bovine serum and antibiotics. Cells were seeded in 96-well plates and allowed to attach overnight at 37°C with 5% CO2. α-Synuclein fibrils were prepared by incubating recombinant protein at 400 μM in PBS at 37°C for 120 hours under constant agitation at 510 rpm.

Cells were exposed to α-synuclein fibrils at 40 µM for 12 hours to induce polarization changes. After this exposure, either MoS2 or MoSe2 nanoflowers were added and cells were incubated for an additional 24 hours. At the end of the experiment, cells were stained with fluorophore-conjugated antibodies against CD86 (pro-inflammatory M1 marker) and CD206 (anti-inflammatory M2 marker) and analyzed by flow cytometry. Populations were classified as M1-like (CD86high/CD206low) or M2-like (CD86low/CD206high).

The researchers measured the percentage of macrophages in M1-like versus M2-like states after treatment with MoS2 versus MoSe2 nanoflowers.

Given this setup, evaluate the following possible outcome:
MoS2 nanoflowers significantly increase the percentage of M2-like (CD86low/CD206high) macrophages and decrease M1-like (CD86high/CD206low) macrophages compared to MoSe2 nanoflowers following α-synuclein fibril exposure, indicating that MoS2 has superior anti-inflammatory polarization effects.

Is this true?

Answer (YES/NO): NO